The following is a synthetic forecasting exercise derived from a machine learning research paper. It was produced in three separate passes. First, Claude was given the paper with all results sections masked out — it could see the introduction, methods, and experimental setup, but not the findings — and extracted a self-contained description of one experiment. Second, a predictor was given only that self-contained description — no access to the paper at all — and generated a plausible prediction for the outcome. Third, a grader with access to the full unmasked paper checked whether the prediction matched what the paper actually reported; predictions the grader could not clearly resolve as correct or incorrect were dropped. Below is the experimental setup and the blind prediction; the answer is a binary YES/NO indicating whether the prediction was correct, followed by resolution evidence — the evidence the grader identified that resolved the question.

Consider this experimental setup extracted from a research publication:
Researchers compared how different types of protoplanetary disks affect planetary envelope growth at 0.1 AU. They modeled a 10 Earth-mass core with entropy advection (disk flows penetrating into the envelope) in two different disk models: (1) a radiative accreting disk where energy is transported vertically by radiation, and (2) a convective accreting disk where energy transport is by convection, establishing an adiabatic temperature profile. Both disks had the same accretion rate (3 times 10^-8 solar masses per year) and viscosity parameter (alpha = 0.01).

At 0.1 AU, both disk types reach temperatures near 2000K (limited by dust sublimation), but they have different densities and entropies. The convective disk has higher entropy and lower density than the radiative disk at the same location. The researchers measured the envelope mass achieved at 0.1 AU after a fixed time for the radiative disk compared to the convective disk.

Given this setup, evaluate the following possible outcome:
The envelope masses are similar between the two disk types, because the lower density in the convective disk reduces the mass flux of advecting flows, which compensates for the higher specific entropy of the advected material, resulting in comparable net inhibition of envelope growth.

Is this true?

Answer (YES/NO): NO